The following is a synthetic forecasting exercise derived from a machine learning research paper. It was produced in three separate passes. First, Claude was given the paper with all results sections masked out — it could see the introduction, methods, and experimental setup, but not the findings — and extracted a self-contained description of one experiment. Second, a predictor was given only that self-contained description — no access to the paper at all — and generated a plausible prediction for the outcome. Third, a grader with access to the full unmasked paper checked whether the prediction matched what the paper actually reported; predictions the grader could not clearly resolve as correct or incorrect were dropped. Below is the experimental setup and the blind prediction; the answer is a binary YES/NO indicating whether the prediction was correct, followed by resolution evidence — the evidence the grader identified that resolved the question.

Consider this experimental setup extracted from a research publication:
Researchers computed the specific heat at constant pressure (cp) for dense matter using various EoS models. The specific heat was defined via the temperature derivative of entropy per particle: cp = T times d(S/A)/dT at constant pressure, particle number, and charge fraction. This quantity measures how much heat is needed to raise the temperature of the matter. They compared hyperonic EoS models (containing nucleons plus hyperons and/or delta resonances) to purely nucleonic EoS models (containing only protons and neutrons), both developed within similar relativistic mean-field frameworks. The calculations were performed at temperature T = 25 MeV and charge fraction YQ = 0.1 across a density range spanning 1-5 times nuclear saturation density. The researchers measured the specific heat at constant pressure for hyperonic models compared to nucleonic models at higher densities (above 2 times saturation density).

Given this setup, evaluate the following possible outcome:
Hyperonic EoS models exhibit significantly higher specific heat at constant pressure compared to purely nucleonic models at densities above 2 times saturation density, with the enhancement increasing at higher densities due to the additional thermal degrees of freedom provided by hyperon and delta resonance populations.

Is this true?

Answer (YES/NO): YES